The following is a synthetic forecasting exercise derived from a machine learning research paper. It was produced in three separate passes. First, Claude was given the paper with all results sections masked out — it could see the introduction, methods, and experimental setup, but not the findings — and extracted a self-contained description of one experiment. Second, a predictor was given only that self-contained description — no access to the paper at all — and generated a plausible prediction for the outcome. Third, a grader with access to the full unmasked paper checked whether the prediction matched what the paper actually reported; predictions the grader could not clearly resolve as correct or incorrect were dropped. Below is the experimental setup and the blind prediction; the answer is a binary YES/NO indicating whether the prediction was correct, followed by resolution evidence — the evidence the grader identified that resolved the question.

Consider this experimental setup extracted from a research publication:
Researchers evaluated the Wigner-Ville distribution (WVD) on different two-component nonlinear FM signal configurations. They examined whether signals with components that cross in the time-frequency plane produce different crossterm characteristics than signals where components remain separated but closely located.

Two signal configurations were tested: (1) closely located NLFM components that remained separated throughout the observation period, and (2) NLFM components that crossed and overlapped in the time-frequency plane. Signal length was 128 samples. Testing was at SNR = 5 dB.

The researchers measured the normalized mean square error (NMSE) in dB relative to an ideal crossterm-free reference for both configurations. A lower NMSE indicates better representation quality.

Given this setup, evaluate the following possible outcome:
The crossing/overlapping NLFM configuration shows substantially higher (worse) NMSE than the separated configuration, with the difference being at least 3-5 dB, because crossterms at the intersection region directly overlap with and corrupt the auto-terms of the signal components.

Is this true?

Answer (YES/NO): NO